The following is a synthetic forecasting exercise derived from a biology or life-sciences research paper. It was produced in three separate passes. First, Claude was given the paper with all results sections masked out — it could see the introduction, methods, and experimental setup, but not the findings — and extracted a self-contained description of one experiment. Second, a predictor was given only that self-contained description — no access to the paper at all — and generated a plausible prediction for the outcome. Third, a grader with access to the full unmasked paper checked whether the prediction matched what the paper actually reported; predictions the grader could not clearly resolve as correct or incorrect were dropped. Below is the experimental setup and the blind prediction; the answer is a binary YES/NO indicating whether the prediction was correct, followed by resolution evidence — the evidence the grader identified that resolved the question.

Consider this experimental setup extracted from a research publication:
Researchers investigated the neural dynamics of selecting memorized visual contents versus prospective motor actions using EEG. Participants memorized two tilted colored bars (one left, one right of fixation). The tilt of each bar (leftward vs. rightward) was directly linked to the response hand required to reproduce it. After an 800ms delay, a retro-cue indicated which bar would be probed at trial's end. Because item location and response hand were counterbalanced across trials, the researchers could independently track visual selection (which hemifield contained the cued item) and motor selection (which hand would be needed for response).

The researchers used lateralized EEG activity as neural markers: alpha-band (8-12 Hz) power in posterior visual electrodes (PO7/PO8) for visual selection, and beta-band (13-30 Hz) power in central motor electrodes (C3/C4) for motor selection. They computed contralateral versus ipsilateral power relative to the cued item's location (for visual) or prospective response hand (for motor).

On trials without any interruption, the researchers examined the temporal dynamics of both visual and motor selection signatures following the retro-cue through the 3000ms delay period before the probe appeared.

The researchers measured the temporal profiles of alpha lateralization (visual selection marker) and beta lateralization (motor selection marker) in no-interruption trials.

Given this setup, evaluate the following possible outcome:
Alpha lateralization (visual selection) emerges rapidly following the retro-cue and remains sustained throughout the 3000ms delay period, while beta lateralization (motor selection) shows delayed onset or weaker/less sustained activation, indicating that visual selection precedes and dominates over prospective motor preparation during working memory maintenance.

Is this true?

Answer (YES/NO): NO